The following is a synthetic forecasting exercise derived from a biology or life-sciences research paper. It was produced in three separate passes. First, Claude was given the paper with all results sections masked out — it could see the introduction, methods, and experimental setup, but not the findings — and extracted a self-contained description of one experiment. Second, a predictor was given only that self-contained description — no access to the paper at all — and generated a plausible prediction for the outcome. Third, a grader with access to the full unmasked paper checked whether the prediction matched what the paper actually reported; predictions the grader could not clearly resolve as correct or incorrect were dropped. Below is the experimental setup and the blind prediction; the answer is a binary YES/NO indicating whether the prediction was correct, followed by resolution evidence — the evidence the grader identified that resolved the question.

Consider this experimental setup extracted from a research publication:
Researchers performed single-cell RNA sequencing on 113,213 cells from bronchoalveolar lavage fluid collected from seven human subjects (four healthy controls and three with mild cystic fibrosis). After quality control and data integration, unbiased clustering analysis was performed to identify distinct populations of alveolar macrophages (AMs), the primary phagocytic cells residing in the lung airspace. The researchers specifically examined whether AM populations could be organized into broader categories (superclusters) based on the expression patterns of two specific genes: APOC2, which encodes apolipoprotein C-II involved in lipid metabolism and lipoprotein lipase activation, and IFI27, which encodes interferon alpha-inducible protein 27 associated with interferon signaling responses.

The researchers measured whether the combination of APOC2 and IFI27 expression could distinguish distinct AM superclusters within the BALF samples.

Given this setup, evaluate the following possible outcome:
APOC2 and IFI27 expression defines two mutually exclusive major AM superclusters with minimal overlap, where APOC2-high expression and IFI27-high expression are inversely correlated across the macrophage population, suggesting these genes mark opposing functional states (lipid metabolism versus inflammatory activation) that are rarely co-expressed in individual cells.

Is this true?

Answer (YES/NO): NO